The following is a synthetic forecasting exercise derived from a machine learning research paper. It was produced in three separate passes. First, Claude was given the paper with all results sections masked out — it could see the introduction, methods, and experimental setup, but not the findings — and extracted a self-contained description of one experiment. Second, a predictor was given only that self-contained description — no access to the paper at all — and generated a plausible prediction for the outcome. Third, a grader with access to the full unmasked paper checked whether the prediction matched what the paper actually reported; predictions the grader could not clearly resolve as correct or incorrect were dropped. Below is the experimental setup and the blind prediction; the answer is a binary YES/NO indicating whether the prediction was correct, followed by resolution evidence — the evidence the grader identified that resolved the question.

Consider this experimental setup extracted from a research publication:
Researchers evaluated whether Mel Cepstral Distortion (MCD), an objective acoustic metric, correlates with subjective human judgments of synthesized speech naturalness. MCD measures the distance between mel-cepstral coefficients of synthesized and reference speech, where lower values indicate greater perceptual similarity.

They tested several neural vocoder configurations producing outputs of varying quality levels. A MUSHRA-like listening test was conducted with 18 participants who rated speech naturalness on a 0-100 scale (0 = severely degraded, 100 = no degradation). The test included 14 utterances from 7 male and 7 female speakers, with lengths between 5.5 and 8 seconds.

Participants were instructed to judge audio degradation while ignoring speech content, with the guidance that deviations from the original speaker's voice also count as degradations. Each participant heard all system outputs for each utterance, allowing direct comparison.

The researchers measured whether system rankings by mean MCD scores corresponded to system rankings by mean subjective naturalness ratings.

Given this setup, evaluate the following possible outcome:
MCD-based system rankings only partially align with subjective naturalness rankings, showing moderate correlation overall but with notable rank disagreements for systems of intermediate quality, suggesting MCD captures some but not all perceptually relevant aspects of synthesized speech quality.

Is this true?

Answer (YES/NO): NO